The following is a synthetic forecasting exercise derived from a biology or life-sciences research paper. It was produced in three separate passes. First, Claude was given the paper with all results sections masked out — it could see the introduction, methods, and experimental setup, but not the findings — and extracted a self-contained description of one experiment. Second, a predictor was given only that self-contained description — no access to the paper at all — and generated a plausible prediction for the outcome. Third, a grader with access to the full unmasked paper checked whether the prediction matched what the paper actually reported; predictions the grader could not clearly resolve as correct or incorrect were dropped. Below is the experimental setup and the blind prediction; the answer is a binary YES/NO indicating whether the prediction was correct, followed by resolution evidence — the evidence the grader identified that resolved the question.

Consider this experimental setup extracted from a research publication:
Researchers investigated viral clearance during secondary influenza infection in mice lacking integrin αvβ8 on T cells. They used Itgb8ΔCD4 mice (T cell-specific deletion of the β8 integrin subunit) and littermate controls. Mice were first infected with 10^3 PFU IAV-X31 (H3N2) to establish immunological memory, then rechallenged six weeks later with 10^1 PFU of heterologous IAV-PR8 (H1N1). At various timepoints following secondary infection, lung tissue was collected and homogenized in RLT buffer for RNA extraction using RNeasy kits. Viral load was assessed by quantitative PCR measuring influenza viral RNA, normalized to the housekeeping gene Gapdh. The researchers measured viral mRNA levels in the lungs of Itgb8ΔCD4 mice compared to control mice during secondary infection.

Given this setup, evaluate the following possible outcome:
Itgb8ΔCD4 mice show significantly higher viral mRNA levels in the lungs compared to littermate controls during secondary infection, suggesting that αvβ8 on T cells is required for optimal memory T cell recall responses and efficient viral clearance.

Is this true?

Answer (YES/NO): NO